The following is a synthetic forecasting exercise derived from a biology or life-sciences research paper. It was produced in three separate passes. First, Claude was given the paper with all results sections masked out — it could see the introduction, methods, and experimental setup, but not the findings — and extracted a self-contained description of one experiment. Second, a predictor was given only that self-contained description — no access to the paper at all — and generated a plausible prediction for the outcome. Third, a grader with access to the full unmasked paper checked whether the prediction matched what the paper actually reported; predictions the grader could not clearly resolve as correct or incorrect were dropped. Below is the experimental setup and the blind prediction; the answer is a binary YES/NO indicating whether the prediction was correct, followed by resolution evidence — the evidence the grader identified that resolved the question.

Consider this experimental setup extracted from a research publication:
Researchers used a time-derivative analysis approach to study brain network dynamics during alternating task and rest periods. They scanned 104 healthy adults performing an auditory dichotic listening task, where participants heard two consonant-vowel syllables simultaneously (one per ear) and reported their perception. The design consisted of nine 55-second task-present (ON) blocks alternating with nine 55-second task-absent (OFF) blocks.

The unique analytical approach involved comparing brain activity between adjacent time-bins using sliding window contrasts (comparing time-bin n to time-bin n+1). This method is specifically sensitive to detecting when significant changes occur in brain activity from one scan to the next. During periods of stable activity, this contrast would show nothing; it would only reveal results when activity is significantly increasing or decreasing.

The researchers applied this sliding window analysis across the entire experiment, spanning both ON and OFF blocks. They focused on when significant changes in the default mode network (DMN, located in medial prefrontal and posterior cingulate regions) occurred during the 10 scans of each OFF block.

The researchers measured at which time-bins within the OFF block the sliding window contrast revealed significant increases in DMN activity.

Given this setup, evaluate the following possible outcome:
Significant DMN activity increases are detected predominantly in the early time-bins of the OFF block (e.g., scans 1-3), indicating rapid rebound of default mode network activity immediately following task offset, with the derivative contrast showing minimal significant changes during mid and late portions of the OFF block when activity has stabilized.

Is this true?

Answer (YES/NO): NO